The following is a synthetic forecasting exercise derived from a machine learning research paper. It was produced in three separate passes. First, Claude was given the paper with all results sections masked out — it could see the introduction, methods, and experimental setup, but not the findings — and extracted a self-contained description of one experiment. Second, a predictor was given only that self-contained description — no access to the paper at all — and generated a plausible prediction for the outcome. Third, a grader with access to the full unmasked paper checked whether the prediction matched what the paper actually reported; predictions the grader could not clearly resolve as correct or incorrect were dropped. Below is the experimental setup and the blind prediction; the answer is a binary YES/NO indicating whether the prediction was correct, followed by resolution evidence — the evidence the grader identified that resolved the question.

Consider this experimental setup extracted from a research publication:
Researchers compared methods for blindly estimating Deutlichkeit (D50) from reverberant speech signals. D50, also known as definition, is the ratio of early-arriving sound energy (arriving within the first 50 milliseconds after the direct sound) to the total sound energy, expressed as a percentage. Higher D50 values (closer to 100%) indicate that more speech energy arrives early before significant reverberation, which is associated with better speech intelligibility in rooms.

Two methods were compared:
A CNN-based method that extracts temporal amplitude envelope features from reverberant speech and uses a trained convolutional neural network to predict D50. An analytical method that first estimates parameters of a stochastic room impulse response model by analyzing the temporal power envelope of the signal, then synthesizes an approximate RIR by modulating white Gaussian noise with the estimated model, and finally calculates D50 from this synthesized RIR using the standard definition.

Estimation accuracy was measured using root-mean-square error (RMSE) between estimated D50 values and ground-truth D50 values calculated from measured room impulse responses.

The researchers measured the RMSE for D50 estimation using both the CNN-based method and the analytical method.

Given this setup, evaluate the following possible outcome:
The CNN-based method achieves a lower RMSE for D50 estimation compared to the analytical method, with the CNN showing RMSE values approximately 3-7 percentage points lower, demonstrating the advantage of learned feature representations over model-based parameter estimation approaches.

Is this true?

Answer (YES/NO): NO